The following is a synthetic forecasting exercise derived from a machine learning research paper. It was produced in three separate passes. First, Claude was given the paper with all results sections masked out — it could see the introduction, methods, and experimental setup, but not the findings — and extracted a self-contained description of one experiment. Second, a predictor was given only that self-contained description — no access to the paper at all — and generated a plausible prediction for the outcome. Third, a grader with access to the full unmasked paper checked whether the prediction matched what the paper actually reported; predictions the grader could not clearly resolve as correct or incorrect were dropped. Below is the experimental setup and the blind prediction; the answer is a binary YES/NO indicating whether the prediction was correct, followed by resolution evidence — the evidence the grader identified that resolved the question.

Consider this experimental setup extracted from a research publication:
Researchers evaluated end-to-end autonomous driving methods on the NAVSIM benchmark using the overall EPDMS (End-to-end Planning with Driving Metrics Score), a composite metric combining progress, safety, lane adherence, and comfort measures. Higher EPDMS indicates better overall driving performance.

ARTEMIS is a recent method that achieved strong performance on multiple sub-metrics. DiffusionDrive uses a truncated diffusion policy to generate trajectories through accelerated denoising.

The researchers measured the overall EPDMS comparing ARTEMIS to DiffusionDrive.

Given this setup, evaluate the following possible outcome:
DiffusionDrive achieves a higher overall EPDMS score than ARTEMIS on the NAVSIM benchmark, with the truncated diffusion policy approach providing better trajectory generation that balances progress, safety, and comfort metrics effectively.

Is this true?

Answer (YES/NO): YES